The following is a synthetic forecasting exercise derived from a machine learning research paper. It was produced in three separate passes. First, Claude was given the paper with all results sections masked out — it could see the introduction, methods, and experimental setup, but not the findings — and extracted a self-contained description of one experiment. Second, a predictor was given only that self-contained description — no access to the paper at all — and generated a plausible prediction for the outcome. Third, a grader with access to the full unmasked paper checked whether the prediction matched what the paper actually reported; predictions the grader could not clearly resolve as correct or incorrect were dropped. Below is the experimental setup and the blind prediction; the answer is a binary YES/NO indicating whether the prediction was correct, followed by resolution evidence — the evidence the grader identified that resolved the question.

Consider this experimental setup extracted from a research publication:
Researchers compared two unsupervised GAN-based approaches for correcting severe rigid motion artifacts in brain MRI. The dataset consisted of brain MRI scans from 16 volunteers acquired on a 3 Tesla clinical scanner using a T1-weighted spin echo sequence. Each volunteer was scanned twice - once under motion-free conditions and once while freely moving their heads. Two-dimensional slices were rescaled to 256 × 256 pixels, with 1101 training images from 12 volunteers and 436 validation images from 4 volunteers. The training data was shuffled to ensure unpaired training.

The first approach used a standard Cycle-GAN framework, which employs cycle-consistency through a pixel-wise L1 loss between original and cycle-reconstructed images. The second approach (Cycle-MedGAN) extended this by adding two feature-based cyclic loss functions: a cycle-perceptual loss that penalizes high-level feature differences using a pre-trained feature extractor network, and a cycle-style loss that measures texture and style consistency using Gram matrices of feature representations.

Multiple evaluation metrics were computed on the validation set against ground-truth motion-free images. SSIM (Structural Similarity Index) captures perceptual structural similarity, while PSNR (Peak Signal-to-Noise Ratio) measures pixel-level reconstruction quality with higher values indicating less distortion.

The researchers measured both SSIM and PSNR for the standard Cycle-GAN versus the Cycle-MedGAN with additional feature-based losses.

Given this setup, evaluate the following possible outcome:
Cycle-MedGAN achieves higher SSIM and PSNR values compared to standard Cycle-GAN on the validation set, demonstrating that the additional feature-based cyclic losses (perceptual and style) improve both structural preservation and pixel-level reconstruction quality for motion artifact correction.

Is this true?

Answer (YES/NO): NO